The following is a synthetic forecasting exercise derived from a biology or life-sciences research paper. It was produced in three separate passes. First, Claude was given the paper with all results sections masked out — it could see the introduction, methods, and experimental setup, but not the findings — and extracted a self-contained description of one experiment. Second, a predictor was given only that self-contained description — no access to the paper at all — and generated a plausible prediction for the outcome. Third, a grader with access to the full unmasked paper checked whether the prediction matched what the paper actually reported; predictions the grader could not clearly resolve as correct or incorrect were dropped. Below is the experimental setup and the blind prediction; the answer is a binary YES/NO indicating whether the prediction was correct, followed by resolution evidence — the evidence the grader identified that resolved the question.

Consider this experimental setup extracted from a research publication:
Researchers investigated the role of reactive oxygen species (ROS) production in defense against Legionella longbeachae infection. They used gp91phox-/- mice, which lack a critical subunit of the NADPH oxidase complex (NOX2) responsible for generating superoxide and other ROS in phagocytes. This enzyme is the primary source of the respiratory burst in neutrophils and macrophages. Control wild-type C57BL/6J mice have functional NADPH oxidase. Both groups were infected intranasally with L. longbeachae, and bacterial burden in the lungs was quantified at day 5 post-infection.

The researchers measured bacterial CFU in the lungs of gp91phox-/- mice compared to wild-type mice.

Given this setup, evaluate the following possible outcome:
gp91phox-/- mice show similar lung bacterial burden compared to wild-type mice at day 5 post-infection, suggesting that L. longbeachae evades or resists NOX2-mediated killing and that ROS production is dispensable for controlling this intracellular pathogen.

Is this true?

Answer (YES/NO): NO